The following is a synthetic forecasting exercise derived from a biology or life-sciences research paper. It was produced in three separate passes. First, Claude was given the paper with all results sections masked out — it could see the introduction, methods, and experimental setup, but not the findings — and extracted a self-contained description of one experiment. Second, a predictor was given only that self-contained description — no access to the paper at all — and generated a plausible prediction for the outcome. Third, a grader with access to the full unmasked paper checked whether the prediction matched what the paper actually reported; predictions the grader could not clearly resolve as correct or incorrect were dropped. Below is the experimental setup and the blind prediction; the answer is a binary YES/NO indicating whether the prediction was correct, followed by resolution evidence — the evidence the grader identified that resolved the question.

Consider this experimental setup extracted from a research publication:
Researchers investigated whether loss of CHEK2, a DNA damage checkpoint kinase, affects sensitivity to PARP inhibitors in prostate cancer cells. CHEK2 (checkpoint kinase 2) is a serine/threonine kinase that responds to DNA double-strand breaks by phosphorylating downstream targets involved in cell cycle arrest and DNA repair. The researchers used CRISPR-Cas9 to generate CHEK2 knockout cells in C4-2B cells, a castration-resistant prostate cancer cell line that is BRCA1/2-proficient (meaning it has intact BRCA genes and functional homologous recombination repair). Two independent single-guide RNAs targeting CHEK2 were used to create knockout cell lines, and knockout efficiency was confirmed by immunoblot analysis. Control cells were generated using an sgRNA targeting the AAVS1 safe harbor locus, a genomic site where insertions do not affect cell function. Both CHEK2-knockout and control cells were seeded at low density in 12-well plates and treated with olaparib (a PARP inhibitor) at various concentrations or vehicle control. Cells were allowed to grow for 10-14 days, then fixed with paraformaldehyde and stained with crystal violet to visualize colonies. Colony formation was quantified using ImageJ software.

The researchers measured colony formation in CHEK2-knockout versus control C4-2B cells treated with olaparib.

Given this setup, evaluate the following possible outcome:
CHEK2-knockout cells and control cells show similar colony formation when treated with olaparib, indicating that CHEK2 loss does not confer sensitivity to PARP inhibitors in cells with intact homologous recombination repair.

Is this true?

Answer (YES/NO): NO